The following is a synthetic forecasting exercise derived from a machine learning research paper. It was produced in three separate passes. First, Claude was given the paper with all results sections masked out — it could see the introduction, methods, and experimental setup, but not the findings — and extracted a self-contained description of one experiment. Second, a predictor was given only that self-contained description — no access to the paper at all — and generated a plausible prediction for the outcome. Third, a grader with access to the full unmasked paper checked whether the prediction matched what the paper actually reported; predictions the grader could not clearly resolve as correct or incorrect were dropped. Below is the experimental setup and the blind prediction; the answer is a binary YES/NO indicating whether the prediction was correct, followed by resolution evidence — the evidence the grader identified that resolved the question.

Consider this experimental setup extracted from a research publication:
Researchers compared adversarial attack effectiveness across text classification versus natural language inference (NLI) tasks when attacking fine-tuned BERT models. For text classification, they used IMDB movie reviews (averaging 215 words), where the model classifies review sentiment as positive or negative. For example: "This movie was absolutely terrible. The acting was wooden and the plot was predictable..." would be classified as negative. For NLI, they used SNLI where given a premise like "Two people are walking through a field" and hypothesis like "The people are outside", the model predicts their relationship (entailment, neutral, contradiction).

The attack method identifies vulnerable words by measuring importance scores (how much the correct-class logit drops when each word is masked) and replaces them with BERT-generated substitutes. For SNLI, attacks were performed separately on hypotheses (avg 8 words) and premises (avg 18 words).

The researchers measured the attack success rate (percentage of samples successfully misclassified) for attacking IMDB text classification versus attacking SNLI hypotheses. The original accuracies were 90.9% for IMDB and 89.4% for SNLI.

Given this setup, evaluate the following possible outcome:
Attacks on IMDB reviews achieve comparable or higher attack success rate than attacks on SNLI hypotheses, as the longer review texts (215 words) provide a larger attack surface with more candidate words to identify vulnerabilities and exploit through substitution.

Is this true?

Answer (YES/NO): NO